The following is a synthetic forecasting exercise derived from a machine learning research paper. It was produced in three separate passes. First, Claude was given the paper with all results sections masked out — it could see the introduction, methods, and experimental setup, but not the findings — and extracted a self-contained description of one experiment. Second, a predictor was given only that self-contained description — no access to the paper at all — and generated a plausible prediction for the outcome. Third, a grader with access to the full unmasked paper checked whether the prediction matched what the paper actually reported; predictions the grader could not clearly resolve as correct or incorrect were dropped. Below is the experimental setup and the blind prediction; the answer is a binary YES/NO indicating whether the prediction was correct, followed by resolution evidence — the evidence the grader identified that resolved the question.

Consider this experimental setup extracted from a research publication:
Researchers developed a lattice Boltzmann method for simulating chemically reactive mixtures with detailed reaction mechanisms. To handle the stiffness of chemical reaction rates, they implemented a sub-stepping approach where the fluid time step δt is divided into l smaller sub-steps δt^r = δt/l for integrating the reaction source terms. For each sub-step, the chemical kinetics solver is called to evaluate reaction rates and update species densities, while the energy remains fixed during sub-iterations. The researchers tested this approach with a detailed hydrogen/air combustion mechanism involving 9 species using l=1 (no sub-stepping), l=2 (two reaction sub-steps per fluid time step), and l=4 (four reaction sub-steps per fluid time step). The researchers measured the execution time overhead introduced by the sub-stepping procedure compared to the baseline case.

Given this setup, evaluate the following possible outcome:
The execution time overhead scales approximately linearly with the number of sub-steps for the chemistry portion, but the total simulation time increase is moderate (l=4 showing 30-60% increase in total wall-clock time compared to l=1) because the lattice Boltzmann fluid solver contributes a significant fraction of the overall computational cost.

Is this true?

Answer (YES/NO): NO